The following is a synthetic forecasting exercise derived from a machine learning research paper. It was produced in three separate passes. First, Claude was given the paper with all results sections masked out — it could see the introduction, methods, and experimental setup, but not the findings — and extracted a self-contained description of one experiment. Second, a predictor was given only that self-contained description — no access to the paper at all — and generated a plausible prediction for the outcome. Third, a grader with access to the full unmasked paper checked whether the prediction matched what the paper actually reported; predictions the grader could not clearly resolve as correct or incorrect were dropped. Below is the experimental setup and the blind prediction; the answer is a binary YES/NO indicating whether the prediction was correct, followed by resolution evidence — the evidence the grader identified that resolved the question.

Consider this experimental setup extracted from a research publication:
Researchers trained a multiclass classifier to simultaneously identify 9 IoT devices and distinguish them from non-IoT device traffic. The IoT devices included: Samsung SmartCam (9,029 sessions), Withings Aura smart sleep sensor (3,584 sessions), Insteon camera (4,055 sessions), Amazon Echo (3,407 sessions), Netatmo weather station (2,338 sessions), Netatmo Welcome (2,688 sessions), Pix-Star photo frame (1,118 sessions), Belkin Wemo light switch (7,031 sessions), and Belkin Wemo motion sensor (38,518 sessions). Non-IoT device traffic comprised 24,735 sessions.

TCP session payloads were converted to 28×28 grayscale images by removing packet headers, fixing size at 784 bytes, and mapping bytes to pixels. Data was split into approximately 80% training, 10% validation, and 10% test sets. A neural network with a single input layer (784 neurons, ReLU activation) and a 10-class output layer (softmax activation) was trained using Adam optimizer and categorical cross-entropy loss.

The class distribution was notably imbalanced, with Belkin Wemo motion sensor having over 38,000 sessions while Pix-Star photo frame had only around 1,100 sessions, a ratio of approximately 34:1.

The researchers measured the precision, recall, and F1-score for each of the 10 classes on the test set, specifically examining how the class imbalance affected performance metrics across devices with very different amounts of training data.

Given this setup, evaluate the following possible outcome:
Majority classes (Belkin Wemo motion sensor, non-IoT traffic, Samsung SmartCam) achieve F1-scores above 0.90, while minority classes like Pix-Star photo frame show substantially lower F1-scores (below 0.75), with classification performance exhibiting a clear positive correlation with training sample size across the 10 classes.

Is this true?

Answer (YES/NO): NO